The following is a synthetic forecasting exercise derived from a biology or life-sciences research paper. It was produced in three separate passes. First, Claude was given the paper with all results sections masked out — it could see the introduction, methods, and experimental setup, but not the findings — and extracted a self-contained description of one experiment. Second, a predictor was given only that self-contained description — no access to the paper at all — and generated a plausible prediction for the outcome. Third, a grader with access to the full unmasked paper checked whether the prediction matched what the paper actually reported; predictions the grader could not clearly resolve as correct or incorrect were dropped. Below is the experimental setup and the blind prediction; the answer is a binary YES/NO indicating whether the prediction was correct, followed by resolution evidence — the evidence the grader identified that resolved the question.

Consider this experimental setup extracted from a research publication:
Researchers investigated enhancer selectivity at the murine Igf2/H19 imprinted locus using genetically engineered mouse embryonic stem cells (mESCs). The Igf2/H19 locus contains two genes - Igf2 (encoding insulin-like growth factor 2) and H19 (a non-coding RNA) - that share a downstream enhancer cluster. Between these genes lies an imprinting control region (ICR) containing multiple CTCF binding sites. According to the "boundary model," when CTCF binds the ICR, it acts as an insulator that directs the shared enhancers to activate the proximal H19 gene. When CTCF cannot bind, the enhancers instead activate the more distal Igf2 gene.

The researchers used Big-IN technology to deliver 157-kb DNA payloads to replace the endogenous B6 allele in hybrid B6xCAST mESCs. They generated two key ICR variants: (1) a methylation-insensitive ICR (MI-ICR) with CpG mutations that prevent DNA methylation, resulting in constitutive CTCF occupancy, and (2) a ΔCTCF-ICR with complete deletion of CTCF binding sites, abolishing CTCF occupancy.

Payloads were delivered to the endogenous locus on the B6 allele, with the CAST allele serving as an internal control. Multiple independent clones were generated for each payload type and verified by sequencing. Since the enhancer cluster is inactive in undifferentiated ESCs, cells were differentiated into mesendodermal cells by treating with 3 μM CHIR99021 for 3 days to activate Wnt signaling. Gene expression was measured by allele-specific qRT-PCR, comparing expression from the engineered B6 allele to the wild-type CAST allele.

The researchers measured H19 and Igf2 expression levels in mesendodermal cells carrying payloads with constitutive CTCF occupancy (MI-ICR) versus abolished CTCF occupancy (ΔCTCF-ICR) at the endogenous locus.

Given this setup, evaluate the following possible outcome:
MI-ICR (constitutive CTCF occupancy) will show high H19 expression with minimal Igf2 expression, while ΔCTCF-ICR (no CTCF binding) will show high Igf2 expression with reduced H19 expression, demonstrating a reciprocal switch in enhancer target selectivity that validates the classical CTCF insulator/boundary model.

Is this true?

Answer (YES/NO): YES